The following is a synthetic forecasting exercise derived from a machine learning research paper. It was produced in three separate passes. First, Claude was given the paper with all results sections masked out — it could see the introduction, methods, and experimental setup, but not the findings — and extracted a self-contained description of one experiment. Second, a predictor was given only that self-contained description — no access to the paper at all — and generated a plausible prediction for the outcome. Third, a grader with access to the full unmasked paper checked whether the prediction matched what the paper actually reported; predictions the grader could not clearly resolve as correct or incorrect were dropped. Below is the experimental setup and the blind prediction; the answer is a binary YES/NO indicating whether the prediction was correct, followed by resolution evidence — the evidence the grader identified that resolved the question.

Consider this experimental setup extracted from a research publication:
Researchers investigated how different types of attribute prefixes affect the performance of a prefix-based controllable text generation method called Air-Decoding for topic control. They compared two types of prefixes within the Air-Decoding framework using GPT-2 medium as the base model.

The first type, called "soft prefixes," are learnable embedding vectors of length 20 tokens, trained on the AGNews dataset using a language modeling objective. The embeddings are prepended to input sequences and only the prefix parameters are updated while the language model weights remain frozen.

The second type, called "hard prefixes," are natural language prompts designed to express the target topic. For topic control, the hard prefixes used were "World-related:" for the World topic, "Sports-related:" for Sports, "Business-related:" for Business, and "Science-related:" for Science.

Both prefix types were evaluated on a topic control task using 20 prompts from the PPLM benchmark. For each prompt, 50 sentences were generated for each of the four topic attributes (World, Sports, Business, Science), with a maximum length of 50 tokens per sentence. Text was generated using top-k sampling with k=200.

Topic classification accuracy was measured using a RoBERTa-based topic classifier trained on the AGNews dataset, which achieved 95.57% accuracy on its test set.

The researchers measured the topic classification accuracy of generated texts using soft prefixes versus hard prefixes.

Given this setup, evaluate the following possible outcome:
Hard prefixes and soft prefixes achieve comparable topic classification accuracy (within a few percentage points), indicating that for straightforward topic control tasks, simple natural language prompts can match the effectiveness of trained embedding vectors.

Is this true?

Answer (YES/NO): NO